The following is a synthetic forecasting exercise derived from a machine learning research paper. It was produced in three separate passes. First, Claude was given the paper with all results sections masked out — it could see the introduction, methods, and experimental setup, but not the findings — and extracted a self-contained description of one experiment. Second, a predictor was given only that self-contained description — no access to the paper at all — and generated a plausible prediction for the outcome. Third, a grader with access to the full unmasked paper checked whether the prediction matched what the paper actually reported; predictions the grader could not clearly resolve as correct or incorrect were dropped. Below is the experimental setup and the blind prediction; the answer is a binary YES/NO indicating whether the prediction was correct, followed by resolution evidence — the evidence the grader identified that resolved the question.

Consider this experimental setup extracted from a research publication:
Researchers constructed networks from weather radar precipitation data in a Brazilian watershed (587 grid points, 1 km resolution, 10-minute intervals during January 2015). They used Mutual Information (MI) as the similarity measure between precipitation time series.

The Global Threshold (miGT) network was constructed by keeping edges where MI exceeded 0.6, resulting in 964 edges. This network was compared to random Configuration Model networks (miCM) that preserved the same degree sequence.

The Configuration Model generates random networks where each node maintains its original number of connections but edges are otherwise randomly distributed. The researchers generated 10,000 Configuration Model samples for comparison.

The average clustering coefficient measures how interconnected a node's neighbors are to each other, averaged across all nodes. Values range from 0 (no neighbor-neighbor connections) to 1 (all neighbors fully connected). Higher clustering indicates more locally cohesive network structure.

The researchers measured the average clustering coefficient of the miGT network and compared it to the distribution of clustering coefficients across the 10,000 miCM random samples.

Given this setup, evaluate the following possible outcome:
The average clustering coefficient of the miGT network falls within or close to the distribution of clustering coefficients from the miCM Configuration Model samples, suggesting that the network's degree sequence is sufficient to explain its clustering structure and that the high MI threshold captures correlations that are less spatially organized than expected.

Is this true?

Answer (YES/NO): NO